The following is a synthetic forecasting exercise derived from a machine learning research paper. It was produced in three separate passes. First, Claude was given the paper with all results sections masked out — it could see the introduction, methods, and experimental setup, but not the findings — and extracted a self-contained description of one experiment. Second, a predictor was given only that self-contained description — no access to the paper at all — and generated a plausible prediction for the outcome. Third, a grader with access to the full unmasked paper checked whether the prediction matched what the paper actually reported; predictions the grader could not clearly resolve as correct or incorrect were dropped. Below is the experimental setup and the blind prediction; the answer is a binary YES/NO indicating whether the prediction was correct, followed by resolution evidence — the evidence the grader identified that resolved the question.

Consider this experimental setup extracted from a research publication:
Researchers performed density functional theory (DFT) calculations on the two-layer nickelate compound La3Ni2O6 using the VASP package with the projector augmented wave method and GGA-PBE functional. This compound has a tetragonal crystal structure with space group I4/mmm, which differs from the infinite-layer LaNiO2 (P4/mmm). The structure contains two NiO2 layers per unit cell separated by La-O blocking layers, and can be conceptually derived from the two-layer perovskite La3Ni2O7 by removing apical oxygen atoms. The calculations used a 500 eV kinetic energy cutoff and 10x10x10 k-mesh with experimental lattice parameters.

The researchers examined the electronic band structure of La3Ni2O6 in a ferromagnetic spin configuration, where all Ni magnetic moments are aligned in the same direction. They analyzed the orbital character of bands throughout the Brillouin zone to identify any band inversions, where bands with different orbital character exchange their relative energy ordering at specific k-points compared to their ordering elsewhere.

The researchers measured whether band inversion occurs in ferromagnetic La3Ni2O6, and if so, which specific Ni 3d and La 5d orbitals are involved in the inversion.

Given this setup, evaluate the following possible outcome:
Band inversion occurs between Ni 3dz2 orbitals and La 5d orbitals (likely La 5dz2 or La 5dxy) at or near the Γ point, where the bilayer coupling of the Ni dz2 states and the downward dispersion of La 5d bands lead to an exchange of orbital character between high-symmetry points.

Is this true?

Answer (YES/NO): NO